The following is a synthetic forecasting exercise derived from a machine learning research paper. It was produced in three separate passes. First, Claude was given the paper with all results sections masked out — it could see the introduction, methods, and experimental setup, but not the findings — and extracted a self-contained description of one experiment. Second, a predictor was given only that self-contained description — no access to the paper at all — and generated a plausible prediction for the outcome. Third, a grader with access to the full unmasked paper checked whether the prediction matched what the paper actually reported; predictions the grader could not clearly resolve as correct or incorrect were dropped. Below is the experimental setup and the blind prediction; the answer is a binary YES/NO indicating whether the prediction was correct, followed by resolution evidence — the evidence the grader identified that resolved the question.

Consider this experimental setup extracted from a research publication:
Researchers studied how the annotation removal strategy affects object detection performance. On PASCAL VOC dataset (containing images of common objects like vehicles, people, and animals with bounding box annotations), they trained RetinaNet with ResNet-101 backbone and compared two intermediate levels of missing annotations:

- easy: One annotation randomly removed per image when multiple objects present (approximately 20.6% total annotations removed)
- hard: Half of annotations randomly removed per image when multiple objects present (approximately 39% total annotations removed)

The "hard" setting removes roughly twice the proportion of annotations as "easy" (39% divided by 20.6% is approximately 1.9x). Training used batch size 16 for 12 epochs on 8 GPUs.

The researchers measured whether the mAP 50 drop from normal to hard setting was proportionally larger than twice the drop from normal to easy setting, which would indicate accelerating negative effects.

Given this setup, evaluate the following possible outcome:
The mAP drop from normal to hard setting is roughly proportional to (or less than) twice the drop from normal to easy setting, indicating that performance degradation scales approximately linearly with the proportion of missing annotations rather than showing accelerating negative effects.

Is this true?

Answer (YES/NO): YES